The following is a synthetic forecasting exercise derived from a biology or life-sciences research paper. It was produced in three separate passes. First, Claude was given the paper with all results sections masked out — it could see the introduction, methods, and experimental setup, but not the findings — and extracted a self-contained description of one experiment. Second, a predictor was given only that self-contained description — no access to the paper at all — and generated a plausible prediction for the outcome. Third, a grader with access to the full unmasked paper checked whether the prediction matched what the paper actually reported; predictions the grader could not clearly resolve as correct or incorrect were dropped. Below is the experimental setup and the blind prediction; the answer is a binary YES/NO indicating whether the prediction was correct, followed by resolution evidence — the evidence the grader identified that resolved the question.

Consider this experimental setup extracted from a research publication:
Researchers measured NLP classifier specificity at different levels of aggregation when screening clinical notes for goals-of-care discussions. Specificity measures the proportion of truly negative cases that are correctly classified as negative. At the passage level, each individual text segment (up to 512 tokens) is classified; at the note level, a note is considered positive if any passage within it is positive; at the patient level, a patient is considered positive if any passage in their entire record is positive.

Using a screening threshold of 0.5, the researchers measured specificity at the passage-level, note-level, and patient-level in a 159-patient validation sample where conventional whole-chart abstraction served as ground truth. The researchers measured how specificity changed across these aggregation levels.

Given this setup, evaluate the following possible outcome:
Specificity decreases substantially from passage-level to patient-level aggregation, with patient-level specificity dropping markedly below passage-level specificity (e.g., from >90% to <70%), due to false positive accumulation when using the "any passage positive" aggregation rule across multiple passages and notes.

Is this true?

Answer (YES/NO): YES